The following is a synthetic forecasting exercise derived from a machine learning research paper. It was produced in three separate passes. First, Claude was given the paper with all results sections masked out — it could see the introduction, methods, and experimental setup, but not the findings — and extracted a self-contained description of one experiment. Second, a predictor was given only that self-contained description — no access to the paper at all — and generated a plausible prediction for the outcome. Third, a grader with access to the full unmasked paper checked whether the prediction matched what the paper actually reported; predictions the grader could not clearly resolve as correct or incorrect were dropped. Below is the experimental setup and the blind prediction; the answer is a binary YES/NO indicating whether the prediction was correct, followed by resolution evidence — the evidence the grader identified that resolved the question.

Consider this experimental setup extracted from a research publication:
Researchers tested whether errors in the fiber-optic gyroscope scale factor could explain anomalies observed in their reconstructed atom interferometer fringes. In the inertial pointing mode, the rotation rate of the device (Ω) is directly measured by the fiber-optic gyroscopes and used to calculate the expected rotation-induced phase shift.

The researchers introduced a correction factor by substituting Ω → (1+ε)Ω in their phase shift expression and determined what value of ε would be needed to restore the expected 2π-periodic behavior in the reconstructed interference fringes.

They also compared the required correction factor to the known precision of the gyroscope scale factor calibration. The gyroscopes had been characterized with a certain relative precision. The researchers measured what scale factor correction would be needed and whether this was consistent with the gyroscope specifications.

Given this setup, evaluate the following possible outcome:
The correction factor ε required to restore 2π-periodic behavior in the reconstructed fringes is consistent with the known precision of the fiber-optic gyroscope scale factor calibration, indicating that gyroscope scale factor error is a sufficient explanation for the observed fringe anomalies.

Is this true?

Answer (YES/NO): NO